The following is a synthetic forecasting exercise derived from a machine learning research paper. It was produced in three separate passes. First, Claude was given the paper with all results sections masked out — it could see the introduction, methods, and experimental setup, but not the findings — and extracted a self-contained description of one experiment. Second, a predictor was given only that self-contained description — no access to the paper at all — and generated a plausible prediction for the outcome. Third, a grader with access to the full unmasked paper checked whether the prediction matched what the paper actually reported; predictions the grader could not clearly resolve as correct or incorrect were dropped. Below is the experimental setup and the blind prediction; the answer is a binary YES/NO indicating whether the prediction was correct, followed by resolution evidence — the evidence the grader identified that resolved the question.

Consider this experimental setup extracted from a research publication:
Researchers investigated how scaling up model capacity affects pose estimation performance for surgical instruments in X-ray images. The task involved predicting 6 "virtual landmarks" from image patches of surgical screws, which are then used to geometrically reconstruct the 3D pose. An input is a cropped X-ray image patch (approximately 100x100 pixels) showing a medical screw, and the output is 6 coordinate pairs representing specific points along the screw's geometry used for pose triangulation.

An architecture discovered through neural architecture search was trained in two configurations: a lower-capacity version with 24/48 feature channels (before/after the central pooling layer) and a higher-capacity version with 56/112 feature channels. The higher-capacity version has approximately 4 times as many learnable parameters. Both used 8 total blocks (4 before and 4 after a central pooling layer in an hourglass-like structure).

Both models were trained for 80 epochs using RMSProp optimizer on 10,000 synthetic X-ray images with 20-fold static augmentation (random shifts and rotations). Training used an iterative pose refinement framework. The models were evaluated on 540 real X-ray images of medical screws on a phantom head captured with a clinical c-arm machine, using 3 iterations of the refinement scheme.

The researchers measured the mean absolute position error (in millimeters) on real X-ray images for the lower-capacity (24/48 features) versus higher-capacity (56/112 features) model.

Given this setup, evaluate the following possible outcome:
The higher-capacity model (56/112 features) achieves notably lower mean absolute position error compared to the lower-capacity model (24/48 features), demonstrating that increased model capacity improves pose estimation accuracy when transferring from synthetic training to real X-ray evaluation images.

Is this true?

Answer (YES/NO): YES